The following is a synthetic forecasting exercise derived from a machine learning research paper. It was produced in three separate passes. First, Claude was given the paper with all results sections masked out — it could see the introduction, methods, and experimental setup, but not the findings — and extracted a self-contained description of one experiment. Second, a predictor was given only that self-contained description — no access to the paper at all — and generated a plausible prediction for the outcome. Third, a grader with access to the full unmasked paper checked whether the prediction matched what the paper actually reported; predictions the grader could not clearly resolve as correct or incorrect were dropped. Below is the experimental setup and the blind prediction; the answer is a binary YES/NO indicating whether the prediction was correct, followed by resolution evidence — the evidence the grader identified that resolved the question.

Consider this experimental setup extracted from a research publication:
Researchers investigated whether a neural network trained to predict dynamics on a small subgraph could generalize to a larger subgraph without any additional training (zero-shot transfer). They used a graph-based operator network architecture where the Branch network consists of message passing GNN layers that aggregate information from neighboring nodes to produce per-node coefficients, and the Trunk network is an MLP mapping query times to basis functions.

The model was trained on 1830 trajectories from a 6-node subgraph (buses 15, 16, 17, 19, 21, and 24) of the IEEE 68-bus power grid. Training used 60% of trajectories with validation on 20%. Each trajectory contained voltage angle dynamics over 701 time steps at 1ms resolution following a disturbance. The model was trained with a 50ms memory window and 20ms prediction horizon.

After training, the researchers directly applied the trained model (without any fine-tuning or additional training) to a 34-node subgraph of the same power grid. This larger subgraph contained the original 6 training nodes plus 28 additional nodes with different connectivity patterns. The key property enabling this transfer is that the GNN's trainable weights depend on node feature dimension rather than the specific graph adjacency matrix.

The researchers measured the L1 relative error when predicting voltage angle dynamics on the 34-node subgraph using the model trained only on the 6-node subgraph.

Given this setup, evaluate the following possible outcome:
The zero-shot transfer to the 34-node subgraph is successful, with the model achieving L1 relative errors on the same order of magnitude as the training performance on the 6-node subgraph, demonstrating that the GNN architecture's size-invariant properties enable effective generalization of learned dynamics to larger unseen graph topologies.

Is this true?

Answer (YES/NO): YES